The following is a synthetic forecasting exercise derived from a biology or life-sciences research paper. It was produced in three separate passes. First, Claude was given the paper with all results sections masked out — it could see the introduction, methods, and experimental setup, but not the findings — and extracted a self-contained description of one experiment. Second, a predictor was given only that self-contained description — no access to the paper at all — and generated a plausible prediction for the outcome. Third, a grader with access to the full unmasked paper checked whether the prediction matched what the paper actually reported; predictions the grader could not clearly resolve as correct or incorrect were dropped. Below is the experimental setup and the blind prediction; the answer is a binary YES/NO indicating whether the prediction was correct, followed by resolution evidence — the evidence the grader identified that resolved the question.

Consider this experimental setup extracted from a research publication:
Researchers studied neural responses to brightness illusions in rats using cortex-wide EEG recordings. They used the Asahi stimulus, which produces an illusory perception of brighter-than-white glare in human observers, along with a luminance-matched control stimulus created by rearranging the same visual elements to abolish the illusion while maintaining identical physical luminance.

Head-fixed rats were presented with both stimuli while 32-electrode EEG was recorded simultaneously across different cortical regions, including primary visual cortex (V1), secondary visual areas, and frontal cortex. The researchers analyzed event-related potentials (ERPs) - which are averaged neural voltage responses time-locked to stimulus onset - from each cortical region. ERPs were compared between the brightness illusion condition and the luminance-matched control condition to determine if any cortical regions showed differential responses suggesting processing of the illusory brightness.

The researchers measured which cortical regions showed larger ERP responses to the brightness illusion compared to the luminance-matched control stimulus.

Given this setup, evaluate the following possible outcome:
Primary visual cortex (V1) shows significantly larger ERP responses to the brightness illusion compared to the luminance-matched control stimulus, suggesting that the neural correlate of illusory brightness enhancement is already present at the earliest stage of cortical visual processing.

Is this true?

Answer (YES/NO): YES